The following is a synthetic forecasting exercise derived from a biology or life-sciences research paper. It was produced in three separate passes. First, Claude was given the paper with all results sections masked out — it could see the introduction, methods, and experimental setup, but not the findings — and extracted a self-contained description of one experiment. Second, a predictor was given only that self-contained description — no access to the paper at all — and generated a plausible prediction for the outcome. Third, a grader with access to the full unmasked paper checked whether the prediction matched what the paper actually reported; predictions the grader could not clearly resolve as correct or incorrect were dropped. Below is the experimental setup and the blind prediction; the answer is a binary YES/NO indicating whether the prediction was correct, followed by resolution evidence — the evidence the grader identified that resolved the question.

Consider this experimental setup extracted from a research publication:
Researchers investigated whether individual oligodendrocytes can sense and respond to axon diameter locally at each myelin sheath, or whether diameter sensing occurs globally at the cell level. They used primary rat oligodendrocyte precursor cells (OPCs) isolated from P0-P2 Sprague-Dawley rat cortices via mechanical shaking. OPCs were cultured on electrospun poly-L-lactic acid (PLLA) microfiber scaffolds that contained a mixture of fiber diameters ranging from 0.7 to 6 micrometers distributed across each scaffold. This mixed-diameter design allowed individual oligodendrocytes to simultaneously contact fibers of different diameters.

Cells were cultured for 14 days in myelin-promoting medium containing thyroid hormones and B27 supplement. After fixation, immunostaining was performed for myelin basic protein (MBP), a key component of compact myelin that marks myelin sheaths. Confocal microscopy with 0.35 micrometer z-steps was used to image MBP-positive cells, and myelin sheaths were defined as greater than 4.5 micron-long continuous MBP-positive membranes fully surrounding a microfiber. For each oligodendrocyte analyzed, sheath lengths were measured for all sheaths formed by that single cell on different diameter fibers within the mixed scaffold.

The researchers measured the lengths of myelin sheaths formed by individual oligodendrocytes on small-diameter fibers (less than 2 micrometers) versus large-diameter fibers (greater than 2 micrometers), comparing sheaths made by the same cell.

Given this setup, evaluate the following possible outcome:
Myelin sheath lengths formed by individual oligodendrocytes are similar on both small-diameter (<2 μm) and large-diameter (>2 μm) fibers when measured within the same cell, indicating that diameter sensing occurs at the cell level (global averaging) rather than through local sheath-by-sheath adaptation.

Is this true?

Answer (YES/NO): NO